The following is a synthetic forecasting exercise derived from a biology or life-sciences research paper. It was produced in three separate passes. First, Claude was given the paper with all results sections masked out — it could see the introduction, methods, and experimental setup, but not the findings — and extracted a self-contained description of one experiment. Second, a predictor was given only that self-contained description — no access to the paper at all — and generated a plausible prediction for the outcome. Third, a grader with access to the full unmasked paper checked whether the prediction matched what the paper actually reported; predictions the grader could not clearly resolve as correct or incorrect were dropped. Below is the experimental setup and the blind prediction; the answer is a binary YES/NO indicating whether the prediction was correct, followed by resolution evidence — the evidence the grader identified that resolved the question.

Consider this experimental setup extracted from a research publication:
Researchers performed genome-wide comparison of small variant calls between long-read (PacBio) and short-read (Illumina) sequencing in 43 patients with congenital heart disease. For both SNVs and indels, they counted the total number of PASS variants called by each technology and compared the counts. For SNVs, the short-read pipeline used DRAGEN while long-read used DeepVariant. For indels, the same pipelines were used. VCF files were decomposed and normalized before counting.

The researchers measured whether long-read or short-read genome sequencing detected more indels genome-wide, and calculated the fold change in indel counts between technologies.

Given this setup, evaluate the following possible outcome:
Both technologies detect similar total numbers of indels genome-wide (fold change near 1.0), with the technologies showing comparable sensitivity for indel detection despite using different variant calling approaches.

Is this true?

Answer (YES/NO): NO